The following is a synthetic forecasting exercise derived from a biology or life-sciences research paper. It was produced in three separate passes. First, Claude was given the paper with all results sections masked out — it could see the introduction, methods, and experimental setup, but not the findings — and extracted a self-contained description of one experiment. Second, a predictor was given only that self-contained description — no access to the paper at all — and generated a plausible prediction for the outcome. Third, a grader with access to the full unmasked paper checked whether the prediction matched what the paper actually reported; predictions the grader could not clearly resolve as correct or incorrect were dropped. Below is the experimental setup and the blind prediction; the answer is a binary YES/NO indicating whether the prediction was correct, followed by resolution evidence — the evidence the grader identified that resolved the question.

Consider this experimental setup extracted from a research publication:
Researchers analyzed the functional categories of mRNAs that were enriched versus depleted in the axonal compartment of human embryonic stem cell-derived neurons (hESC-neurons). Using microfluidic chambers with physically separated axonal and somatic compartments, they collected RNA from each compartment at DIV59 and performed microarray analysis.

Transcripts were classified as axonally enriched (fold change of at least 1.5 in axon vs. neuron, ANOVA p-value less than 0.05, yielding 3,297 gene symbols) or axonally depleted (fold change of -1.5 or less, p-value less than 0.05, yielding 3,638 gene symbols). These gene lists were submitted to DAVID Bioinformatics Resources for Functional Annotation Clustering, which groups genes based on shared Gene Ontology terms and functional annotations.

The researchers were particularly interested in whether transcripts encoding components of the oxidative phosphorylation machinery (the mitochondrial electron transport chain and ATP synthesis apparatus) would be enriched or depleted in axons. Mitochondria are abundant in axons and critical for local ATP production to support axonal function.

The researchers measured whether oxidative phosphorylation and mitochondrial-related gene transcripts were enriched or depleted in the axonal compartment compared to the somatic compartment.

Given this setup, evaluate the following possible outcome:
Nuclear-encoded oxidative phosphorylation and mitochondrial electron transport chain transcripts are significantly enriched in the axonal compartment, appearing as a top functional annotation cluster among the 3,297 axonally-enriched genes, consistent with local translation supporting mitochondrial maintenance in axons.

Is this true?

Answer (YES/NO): NO